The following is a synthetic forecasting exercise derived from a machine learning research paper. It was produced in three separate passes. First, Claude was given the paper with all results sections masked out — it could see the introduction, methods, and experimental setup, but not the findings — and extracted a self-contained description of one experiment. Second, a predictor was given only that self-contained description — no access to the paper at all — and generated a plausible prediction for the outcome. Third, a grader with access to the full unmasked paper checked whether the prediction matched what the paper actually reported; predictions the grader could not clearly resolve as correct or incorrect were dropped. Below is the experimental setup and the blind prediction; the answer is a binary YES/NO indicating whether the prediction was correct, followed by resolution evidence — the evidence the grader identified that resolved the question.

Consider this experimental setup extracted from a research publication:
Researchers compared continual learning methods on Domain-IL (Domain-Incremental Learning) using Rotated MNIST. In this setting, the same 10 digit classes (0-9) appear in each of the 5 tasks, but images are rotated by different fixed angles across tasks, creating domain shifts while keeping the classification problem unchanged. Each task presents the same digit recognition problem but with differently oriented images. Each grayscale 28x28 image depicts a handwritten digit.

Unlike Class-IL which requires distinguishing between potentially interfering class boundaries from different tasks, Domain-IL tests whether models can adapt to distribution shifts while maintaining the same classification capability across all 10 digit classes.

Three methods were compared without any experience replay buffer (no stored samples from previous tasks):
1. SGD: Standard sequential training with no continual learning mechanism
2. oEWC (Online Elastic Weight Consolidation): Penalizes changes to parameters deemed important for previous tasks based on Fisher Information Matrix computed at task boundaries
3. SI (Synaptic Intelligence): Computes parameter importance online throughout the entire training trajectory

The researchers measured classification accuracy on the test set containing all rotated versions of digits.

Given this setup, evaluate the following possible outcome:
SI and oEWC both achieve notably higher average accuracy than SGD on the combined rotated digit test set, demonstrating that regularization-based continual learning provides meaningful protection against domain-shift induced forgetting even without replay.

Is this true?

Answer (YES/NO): NO